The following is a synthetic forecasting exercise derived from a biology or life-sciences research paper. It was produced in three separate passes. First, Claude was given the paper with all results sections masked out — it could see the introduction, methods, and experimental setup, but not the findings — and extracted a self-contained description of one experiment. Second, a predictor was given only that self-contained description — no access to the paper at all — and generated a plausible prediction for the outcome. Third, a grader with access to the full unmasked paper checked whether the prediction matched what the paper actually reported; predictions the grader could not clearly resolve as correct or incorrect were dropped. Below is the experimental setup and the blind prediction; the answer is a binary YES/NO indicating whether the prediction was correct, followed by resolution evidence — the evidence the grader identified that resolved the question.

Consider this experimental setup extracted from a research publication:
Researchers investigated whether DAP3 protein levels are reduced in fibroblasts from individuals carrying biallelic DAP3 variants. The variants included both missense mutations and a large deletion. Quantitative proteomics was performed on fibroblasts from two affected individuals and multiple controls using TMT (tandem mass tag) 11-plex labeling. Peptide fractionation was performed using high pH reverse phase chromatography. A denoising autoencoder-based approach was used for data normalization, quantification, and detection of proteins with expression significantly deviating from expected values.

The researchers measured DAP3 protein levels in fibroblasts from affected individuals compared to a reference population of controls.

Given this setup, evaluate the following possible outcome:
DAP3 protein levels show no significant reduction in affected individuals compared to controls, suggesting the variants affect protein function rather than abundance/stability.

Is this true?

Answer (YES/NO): NO